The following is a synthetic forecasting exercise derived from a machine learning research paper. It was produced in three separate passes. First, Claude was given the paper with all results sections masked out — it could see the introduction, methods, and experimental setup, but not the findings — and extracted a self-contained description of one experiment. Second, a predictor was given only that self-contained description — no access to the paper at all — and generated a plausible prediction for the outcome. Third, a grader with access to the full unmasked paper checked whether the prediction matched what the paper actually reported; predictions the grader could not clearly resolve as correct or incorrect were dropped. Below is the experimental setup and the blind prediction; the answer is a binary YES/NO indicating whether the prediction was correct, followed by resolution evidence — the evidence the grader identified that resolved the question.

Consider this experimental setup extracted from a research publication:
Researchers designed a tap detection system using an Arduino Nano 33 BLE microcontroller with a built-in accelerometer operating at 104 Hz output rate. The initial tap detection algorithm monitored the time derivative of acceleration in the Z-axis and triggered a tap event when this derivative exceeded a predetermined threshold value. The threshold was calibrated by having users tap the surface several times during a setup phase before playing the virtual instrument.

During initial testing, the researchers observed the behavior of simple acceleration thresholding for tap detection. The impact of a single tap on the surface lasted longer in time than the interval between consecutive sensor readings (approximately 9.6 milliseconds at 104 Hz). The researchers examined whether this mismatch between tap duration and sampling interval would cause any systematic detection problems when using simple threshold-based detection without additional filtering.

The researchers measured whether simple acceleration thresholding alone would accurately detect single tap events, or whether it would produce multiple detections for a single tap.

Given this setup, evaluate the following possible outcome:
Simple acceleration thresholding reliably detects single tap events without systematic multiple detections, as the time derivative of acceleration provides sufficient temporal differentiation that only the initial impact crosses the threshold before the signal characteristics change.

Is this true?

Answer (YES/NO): NO